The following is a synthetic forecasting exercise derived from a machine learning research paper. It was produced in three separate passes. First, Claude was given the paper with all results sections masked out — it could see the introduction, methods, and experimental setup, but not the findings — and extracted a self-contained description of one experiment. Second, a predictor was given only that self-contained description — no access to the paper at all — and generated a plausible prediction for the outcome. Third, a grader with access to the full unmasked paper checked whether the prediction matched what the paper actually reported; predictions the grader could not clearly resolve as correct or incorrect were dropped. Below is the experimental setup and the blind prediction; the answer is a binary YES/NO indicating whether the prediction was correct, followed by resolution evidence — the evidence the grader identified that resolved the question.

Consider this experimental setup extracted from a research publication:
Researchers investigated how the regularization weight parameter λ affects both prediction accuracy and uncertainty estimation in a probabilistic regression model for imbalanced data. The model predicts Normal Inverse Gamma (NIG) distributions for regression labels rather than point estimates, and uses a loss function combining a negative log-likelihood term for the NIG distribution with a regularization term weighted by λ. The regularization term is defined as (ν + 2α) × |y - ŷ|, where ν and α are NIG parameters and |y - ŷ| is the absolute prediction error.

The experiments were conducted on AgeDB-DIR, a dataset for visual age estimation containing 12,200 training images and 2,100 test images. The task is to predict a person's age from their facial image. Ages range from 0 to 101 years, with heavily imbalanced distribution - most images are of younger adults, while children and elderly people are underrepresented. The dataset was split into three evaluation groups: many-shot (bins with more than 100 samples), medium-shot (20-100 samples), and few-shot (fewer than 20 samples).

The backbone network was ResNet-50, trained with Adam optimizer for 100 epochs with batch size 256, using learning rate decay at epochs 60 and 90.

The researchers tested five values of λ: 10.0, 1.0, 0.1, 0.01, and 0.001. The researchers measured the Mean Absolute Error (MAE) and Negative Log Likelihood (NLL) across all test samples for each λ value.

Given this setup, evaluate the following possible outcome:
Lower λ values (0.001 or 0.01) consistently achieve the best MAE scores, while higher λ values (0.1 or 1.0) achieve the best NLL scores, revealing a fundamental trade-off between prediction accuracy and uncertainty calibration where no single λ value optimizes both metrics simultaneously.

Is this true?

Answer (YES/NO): NO